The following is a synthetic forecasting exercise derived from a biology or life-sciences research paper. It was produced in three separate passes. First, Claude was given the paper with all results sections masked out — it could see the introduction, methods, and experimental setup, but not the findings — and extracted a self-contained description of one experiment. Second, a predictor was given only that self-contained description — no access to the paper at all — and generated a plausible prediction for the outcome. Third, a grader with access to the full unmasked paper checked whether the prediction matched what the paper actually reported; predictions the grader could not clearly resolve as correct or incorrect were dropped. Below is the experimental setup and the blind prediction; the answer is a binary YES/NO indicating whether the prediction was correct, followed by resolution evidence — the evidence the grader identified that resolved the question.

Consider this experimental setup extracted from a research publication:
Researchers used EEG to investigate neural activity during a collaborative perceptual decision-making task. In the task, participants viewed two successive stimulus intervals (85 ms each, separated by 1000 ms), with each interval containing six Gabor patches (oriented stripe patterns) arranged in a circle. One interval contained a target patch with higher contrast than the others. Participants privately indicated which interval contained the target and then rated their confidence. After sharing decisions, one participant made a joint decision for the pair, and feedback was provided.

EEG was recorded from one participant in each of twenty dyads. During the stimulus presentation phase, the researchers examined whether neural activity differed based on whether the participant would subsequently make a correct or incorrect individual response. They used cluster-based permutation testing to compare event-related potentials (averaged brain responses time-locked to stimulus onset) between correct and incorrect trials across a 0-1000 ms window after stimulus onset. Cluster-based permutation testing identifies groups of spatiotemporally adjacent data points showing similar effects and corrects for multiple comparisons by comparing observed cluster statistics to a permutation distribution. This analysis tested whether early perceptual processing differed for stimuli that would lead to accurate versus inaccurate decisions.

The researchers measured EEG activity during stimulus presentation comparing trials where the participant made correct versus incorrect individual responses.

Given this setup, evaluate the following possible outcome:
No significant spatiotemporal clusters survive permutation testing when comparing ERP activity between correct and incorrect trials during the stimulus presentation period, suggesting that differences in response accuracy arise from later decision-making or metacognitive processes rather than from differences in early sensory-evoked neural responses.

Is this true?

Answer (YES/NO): YES